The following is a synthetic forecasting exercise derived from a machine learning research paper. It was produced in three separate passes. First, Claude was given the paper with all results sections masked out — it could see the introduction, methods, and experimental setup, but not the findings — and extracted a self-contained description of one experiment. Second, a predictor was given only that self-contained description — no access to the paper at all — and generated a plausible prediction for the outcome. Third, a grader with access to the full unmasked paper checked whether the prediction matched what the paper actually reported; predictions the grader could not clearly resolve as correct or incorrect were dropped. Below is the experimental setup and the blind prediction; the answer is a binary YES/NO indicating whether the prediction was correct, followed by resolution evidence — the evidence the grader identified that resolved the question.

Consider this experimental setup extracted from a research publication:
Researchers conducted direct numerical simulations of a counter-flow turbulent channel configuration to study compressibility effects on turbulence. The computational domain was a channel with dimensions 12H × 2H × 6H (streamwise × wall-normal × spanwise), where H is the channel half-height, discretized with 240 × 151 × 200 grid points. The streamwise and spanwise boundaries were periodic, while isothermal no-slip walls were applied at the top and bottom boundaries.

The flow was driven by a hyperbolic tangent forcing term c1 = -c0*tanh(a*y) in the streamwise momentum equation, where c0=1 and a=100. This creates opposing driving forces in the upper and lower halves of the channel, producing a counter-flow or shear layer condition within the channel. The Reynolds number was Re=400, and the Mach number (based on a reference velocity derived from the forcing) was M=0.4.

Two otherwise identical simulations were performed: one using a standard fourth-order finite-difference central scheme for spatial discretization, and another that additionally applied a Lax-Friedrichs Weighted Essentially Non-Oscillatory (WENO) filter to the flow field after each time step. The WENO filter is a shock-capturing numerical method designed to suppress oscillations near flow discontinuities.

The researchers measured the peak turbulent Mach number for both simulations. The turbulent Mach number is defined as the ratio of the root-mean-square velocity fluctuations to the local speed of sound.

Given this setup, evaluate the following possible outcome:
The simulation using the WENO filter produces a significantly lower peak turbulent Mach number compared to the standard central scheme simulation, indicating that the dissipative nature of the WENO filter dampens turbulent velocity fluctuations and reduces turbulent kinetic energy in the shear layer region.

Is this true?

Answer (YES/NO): NO